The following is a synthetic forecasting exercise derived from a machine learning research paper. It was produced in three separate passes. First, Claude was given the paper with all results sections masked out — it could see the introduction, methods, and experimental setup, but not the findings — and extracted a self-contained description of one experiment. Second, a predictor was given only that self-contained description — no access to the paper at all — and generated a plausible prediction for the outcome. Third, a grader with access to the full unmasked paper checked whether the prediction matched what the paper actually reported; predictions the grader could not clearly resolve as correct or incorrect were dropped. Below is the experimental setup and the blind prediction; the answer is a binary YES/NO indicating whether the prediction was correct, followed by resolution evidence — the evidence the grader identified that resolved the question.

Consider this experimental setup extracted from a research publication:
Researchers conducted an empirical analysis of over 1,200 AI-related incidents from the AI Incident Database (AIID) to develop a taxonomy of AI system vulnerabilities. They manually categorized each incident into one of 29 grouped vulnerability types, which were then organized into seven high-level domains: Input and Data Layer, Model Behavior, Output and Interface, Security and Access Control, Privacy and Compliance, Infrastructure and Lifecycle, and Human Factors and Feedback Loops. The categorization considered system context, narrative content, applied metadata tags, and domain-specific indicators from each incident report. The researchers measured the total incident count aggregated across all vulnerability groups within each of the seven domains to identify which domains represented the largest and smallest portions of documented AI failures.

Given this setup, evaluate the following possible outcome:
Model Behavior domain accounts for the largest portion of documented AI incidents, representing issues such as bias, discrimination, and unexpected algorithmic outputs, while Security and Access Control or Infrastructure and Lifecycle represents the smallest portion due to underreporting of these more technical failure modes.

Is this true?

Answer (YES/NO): NO